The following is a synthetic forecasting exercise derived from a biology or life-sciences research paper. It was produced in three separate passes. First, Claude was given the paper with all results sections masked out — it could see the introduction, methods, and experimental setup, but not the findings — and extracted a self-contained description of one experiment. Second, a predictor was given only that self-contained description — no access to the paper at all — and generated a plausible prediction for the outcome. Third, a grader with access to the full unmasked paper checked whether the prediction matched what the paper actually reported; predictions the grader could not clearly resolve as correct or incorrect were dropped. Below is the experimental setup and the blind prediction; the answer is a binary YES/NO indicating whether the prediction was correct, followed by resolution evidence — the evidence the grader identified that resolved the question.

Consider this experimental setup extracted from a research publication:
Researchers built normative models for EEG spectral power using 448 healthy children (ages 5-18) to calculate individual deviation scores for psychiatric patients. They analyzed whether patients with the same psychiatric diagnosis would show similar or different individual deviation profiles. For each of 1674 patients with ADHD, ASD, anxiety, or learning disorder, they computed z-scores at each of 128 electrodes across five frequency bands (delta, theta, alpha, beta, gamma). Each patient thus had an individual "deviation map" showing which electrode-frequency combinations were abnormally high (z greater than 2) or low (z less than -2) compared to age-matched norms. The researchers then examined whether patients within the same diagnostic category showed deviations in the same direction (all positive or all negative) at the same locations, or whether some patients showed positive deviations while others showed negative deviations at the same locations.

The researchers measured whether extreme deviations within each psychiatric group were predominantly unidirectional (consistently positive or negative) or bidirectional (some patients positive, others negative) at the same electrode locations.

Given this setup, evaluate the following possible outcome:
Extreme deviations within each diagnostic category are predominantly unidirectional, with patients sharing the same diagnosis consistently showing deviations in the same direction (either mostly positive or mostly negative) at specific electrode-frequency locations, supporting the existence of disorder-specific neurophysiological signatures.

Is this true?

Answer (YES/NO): NO